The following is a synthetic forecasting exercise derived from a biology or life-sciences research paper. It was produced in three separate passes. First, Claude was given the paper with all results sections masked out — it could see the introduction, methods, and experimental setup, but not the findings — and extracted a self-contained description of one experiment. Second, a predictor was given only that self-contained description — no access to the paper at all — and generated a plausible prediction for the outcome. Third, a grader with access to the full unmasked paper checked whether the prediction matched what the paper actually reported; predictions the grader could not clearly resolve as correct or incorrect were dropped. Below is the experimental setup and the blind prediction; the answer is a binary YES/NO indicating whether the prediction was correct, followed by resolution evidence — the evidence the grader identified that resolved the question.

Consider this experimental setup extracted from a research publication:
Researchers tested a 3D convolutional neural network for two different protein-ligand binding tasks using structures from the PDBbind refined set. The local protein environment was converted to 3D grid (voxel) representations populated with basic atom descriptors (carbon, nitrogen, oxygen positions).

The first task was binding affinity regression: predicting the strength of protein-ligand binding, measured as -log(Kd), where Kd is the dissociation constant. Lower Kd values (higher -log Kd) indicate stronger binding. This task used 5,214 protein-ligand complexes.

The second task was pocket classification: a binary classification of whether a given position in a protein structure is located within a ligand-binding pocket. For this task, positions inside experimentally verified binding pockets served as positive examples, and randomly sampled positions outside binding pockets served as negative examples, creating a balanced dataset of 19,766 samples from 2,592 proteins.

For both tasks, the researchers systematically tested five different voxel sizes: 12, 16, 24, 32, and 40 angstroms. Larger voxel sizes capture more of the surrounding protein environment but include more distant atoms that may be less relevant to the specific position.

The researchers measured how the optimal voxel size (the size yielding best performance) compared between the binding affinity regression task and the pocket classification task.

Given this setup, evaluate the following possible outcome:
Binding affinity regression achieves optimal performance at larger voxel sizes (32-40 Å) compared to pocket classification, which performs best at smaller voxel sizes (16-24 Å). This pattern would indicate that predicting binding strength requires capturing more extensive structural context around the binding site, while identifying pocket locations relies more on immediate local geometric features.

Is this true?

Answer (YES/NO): NO